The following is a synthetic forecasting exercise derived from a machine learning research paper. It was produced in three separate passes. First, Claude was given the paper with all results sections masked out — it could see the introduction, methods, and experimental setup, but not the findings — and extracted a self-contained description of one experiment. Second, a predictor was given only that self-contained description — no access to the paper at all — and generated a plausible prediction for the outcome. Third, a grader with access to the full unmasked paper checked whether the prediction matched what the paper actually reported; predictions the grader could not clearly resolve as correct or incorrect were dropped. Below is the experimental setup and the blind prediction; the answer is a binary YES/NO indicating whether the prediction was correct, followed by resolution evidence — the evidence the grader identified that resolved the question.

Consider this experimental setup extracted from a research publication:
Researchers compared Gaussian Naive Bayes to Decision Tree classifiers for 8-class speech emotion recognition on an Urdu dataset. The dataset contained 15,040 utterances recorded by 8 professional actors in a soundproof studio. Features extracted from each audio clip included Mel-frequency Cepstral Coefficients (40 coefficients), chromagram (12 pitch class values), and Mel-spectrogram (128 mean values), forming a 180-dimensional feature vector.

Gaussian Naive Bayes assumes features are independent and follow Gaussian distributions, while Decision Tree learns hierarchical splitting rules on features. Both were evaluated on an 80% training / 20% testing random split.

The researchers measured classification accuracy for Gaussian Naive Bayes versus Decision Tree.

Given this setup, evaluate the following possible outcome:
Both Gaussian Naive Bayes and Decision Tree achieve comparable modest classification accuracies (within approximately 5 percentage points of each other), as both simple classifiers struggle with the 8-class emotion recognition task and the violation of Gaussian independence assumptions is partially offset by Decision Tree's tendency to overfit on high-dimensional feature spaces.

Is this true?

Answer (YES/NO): NO